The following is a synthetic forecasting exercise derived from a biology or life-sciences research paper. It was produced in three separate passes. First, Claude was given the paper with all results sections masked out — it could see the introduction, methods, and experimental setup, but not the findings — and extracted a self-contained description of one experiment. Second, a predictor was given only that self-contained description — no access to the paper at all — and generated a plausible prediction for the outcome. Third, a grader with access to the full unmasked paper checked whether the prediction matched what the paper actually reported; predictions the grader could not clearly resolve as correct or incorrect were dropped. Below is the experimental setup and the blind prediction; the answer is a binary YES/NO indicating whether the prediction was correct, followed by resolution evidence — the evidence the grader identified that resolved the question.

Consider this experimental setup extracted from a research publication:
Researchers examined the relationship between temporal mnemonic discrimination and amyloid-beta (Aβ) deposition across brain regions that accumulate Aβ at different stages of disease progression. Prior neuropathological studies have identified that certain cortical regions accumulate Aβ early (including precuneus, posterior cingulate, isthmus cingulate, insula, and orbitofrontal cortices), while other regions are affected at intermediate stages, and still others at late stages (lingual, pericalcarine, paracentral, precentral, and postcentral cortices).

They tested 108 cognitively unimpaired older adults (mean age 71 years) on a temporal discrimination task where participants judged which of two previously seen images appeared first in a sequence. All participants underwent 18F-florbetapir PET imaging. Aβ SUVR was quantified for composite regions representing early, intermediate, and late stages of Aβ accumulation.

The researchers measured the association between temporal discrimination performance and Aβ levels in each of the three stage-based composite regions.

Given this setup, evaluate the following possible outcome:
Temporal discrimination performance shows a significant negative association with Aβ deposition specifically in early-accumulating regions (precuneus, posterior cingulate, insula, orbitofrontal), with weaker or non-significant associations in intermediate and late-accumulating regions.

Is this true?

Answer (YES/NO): NO